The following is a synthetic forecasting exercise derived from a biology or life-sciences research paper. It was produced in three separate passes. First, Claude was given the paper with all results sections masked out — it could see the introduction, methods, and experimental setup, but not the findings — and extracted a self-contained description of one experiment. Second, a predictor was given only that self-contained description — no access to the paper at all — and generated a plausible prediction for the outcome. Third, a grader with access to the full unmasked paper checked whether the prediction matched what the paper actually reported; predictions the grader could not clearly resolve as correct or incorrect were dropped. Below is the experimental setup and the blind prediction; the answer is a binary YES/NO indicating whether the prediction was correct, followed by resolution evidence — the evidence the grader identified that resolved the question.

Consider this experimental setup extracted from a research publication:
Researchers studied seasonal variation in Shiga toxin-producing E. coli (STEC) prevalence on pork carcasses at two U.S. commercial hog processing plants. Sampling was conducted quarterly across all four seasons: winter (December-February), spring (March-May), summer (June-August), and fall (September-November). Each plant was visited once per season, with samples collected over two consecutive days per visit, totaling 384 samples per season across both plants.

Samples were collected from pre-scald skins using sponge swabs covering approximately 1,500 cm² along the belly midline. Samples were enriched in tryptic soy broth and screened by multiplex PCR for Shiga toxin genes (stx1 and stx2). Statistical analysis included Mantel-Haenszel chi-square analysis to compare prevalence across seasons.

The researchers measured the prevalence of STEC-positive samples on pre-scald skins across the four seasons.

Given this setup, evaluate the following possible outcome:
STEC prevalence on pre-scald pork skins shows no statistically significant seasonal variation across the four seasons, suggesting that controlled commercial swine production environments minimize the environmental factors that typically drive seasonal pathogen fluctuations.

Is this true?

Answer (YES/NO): NO